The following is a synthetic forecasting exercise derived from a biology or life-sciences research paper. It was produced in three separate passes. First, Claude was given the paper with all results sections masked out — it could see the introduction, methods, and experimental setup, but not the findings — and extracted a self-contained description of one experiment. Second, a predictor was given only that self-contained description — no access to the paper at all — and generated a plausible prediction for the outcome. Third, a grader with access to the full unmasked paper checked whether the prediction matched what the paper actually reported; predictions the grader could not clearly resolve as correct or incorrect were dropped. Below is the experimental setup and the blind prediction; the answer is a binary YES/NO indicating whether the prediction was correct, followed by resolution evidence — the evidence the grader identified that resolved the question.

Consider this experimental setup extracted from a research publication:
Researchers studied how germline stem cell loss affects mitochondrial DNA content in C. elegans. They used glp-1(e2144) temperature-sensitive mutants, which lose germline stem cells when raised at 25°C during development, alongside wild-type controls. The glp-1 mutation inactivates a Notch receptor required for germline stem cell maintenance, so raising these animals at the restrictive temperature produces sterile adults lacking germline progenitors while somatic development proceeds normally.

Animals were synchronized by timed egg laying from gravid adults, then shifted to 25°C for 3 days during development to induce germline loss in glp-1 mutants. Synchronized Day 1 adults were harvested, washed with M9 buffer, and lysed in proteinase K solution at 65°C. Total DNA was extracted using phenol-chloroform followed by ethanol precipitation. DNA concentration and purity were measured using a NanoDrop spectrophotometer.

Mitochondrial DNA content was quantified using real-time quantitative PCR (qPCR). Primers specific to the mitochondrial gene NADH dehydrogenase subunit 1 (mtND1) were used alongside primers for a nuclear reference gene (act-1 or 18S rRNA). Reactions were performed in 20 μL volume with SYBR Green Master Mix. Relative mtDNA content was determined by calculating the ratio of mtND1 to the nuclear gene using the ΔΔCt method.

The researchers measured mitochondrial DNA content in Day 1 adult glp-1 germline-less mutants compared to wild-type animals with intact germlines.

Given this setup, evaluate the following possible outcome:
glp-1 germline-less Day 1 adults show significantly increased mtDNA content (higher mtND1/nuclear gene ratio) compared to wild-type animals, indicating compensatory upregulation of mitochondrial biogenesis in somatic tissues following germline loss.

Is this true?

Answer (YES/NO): NO